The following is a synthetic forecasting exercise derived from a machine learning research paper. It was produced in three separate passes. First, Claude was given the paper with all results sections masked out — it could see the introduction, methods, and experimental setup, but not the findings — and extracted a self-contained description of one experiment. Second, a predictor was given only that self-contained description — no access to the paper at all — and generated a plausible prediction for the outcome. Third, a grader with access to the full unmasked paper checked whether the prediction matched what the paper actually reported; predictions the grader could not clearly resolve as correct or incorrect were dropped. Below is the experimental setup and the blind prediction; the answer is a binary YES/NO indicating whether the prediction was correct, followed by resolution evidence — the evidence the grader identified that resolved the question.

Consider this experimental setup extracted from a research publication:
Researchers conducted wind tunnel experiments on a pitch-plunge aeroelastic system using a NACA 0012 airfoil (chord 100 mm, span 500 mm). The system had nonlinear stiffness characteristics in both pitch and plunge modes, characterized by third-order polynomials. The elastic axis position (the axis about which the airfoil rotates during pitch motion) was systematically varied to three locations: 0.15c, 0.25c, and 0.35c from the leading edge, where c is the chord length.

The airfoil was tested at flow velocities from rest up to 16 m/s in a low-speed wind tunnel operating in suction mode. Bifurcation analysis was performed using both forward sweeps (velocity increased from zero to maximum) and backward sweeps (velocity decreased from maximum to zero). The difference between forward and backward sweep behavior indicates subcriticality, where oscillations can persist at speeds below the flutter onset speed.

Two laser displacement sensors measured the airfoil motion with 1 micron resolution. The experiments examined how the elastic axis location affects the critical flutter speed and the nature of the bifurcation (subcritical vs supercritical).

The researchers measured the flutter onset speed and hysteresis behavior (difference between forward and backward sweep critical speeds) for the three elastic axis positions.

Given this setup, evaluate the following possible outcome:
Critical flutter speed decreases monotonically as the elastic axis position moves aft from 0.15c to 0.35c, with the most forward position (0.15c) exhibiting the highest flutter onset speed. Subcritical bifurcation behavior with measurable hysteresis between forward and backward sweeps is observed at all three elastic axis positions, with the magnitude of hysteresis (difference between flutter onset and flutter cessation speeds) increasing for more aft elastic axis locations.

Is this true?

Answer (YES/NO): NO